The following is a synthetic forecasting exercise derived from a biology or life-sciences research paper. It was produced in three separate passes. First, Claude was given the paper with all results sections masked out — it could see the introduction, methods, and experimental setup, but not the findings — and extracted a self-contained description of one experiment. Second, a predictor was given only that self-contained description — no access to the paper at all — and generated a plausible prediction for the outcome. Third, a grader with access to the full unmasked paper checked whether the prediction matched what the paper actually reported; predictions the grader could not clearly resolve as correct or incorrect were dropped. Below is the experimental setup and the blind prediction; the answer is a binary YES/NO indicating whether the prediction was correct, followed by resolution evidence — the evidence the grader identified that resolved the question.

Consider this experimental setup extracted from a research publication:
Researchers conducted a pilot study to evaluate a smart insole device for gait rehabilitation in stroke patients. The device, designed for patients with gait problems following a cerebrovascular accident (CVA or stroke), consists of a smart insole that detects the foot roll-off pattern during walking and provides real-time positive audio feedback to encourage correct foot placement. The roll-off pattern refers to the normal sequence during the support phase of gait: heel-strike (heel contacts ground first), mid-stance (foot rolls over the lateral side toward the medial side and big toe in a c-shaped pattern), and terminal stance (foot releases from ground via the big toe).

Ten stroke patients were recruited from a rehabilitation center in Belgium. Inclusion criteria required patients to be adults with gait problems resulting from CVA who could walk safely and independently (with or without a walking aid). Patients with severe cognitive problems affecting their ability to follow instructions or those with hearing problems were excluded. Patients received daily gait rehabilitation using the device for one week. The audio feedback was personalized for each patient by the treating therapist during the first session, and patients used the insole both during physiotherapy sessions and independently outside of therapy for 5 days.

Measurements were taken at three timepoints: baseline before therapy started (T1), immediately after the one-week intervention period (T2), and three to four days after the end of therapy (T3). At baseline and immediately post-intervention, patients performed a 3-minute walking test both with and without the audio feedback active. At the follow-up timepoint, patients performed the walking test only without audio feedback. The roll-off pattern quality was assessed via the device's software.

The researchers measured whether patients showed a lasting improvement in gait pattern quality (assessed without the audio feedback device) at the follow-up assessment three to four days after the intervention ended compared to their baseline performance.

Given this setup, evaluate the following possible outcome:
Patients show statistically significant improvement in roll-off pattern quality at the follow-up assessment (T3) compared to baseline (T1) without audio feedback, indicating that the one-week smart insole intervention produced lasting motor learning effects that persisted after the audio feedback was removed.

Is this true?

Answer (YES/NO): NO